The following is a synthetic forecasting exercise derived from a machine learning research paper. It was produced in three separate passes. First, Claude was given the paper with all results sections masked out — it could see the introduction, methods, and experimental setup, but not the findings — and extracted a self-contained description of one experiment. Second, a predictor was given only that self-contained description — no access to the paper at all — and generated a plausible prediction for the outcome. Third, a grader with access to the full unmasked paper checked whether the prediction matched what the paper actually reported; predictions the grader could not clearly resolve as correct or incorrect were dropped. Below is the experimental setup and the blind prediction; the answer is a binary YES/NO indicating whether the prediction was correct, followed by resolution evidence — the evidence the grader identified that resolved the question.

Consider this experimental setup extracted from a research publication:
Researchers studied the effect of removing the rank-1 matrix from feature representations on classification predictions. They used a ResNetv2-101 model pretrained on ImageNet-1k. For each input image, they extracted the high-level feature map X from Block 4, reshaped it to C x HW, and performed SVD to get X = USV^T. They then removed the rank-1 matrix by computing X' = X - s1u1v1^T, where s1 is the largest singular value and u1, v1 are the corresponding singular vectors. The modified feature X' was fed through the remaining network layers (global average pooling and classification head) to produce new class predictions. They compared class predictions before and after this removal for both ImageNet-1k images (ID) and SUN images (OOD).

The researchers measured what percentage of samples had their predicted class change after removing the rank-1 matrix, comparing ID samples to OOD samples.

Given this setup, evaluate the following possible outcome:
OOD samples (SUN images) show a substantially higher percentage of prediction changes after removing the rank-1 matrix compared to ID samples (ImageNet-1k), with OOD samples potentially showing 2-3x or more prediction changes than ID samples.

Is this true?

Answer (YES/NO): YES